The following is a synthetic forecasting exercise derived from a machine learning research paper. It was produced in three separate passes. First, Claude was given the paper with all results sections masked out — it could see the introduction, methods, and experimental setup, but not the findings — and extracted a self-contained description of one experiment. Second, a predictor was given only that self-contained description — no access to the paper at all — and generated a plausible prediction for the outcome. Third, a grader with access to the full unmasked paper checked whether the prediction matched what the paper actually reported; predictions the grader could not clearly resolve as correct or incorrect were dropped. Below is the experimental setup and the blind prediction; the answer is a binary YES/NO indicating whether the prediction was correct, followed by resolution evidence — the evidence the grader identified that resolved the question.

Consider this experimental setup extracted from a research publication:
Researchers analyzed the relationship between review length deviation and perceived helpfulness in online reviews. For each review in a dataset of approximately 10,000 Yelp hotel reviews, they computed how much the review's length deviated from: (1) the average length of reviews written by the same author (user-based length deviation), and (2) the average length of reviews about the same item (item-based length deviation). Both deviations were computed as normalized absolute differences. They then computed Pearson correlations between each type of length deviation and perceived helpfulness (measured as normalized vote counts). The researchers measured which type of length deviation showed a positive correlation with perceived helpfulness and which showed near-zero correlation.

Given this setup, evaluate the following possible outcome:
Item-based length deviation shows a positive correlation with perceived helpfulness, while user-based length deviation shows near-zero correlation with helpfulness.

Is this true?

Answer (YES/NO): NO